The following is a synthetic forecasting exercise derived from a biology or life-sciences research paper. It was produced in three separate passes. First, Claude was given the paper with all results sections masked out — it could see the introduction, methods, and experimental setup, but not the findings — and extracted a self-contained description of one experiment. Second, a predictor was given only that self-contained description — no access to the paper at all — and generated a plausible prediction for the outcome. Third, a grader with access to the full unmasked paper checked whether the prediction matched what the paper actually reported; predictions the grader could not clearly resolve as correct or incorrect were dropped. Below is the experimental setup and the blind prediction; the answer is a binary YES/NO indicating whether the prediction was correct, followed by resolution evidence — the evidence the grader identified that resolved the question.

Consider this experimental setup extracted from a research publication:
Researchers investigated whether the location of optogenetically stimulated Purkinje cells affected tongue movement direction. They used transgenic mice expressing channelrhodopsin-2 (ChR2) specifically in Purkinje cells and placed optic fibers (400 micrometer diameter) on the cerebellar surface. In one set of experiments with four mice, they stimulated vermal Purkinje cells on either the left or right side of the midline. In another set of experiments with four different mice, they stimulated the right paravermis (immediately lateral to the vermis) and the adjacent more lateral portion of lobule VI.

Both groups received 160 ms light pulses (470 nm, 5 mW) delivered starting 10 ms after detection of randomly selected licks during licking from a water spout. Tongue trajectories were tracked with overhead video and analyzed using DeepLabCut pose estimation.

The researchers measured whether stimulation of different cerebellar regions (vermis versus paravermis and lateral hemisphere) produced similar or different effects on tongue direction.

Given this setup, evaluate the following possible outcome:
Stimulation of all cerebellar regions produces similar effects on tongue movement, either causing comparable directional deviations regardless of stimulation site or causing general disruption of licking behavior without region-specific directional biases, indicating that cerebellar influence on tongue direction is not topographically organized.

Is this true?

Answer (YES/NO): NO